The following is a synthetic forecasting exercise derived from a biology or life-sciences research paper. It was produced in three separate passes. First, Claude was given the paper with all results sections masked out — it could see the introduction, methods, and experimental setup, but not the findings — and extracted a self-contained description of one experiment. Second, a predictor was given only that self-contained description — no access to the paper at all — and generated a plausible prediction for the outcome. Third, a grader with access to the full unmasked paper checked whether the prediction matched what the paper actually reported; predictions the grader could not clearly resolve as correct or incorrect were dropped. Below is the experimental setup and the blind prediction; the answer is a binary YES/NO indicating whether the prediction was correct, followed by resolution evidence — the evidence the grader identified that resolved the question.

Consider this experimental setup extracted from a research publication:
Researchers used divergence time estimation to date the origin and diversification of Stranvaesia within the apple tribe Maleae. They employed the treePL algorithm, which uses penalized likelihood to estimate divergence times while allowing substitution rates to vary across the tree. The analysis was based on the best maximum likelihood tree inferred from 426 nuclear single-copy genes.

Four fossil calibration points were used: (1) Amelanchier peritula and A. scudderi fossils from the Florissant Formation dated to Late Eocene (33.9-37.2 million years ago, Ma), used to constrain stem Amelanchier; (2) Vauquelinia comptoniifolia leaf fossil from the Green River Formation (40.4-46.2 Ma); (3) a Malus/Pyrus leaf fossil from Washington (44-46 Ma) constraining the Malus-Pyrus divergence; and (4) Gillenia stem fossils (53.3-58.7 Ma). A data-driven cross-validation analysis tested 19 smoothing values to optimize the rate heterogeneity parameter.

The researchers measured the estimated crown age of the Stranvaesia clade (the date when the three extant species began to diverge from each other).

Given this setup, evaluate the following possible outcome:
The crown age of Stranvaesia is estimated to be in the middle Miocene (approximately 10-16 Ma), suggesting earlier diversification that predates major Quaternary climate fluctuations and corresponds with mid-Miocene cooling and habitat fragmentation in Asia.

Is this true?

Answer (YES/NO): NO